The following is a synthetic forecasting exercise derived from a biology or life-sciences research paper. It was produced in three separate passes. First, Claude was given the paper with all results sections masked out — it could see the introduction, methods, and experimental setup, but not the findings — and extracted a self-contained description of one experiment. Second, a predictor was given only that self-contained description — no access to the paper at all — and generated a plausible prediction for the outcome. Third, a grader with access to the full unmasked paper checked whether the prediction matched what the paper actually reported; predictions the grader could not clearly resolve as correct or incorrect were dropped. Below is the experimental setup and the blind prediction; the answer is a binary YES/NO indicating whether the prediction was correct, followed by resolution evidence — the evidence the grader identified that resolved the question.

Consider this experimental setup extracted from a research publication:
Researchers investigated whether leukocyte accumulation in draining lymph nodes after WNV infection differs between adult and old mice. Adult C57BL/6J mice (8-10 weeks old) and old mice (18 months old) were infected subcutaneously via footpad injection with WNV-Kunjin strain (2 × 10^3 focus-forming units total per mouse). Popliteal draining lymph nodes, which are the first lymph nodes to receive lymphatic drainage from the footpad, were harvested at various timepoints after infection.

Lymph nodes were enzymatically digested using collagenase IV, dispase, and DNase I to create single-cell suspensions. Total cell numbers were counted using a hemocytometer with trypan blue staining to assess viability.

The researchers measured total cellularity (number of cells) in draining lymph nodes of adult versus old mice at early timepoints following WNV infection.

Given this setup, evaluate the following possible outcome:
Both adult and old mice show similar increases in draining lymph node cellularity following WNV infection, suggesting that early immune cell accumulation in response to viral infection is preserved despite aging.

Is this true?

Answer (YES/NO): NO